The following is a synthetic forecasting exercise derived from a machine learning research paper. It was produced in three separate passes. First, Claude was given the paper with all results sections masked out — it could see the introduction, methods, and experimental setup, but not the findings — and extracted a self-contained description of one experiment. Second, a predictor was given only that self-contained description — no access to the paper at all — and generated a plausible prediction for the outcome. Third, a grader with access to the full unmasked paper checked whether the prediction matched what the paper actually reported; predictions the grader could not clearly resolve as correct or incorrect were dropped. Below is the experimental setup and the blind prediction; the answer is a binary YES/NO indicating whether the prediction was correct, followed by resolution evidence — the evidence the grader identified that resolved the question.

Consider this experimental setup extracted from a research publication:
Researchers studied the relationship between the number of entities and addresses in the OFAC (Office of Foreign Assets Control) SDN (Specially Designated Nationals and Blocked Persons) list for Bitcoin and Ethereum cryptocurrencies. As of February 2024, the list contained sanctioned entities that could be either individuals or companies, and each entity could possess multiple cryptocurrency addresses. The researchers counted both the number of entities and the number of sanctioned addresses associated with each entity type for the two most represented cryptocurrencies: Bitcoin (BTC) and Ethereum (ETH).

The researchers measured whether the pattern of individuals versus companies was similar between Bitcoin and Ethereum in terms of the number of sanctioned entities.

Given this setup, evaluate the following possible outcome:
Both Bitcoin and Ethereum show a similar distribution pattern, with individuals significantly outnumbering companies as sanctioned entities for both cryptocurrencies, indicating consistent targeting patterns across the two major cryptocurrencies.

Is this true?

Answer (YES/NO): YES